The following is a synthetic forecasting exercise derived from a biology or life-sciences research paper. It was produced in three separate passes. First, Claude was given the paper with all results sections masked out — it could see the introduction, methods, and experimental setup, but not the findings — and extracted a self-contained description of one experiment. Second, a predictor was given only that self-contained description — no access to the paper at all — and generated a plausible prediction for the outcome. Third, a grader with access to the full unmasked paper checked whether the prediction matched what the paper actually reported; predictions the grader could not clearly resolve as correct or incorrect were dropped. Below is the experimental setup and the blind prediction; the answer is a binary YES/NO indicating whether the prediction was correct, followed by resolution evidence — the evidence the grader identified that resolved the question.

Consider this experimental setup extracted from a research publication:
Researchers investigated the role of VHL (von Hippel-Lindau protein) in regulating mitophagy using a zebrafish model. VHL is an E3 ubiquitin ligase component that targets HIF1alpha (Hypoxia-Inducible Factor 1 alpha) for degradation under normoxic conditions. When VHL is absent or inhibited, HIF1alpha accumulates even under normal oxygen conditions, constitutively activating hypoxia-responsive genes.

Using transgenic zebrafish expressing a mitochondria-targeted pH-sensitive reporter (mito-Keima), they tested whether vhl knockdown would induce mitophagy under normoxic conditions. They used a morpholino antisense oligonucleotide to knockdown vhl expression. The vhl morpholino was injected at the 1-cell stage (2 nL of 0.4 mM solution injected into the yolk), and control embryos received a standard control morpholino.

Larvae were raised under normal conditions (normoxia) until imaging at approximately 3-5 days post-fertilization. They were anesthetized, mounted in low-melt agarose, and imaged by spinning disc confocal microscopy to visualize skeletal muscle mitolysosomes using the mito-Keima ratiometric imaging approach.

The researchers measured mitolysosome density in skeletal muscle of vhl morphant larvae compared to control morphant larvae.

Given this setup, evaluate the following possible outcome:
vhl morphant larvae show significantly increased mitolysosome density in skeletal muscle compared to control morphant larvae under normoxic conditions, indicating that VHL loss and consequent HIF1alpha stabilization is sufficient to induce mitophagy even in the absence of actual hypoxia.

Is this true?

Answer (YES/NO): YES